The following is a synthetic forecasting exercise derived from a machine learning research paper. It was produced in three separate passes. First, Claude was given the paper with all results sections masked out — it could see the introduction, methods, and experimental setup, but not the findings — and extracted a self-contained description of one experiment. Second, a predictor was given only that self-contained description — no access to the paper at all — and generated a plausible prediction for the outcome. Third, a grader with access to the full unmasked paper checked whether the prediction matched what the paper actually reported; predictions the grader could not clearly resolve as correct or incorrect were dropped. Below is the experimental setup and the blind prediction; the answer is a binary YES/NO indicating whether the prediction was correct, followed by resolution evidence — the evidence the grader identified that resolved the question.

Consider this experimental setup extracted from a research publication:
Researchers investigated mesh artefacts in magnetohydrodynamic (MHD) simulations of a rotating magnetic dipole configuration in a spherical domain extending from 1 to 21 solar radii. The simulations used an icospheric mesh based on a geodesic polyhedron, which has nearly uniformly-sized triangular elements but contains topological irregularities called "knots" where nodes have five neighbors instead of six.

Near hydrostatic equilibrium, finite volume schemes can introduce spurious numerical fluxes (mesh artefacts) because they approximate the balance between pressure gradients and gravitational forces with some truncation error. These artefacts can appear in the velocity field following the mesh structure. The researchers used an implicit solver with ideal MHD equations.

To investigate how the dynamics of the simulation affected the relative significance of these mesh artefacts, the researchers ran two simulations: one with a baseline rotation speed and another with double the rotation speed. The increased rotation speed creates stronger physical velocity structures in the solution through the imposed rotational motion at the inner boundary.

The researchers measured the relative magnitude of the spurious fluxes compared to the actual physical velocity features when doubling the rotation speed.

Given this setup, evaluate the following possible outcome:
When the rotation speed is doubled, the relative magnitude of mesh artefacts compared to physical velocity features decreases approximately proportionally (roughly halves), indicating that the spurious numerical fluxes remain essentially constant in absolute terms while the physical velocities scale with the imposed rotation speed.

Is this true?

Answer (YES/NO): YES